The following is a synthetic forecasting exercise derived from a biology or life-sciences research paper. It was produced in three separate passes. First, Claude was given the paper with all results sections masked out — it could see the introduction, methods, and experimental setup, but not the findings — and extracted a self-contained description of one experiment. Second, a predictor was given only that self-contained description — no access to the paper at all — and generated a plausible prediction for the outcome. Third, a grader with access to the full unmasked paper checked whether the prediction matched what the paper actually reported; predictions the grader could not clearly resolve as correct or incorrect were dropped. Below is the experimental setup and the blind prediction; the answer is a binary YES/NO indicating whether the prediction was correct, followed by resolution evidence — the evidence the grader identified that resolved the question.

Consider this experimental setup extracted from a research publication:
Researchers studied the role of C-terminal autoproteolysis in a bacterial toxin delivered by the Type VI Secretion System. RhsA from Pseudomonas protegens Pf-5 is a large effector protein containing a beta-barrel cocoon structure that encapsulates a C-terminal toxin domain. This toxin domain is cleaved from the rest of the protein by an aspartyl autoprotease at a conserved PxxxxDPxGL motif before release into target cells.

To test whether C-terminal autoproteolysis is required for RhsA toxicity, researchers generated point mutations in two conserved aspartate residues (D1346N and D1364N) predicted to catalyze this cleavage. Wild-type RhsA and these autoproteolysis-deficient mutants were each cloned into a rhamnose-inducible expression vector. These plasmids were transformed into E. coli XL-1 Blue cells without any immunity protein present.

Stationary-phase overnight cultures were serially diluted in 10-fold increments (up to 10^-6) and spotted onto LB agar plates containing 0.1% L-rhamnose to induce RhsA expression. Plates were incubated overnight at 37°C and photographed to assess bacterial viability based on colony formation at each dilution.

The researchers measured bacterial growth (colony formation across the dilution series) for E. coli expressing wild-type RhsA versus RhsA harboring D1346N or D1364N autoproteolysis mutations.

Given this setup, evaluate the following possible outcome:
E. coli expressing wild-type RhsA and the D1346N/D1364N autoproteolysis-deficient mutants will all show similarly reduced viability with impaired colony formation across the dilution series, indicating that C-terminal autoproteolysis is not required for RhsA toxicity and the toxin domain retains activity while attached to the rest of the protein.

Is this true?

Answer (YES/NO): NO